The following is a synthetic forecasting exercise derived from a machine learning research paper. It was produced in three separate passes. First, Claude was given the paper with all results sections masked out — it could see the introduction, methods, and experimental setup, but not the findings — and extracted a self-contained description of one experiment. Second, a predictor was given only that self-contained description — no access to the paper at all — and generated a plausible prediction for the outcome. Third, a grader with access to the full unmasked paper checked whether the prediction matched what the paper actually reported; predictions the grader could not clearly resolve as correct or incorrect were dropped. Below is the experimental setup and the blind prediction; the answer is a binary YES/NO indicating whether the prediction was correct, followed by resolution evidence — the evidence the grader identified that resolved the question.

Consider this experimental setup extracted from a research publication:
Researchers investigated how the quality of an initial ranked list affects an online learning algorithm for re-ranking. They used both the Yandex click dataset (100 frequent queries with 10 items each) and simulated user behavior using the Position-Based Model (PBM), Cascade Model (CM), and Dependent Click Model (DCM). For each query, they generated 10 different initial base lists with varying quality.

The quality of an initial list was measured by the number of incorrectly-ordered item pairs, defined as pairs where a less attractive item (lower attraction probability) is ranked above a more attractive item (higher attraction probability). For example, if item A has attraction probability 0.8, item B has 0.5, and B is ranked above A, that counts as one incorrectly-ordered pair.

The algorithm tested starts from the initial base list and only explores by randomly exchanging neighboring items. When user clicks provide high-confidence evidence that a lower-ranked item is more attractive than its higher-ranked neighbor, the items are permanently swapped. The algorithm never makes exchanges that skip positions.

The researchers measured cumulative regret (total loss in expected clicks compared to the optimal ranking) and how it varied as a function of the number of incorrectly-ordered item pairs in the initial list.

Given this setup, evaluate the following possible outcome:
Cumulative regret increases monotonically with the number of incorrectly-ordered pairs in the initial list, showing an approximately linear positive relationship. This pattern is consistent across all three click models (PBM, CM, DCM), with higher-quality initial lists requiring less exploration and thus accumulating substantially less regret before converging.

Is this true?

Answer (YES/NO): YES